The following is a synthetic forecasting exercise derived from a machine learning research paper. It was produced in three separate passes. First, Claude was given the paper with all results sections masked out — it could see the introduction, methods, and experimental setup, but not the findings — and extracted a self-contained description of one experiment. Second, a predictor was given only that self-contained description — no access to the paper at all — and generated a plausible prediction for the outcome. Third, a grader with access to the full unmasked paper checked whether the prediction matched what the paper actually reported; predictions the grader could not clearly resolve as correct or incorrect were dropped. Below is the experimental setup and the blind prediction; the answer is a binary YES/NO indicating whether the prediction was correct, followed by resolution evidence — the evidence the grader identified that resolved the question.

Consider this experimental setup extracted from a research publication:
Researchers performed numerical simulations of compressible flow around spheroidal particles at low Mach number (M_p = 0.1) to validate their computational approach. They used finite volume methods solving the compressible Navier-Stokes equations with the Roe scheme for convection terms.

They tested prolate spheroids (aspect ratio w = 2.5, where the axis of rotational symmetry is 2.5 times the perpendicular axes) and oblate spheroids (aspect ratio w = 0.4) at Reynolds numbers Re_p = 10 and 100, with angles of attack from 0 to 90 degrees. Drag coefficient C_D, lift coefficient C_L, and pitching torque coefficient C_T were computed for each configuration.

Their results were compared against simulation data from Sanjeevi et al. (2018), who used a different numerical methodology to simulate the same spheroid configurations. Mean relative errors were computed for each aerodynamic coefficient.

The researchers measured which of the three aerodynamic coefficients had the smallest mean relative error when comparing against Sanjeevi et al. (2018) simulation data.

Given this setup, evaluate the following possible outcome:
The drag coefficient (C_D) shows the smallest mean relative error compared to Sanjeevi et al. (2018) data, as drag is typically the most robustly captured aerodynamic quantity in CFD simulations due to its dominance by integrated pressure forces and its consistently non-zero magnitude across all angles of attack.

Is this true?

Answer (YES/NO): YES